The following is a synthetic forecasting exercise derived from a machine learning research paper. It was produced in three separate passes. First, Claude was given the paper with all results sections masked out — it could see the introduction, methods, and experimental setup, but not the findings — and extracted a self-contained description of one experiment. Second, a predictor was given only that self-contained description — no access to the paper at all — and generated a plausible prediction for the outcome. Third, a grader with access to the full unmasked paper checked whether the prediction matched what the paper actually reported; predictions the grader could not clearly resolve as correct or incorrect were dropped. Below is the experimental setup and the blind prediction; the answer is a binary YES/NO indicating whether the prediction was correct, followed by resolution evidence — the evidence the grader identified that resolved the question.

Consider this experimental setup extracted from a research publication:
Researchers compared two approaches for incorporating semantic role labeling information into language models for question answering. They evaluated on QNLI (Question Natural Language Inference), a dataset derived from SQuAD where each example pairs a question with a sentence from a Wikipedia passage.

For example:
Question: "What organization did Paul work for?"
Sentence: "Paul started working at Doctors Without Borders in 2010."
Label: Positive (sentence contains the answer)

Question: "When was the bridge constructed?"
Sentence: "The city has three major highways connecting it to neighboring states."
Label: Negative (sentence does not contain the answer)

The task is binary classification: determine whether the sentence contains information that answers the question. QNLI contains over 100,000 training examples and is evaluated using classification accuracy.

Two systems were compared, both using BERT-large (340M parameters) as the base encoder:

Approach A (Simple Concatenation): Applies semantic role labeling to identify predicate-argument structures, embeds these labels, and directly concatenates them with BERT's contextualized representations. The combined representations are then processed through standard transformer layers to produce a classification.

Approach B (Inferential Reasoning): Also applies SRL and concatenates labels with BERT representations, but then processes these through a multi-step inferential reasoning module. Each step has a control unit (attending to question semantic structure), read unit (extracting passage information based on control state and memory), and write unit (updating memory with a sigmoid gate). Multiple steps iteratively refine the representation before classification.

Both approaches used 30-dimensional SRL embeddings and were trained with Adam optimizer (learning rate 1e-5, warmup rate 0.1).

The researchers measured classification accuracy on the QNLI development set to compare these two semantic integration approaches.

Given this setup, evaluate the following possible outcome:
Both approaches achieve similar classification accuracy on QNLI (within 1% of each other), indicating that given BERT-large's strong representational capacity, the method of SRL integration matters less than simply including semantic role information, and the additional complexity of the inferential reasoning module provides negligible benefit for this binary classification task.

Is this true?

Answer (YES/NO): YES